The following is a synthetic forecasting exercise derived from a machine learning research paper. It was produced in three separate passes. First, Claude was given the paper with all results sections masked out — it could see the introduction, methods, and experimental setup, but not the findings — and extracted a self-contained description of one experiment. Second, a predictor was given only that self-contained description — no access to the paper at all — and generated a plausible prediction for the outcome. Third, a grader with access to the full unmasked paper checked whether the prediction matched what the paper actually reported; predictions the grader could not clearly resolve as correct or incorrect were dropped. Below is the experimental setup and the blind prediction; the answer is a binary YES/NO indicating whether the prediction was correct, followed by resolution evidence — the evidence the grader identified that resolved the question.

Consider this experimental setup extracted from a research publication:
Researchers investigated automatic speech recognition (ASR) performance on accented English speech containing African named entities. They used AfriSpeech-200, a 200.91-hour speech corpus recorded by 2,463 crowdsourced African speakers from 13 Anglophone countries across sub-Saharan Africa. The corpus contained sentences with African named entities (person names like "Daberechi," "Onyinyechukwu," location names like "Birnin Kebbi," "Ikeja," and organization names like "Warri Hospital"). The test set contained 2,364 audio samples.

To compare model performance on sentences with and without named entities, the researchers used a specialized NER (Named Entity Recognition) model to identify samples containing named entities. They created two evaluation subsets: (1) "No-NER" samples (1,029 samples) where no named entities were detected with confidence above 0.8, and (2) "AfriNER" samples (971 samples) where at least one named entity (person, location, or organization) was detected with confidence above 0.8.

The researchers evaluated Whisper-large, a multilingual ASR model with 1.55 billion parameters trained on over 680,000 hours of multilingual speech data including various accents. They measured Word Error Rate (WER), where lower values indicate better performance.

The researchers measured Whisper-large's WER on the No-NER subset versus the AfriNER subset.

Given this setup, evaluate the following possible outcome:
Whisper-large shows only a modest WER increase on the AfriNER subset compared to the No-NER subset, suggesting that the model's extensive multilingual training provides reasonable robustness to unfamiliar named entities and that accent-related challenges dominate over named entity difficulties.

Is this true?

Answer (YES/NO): NO